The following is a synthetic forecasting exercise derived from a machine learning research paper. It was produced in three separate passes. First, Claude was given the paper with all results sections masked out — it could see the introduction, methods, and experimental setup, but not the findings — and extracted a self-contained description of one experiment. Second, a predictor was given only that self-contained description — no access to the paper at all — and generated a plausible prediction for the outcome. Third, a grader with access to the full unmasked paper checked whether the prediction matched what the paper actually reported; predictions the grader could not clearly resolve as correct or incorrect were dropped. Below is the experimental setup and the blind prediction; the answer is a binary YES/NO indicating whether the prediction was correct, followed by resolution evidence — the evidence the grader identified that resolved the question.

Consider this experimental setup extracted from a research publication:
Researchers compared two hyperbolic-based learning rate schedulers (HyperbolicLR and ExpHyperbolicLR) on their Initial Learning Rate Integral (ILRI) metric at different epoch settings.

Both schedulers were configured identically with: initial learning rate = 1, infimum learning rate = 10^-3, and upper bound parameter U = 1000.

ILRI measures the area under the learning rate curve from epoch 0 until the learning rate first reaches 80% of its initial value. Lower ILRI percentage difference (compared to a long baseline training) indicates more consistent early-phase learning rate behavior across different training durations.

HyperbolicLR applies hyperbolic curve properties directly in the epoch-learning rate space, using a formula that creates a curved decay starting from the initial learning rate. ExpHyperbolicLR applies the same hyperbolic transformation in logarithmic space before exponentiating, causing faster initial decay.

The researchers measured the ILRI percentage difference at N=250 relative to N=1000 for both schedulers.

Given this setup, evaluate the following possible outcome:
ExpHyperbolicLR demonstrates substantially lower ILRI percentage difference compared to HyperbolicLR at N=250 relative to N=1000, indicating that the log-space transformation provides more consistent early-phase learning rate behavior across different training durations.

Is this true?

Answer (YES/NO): NO